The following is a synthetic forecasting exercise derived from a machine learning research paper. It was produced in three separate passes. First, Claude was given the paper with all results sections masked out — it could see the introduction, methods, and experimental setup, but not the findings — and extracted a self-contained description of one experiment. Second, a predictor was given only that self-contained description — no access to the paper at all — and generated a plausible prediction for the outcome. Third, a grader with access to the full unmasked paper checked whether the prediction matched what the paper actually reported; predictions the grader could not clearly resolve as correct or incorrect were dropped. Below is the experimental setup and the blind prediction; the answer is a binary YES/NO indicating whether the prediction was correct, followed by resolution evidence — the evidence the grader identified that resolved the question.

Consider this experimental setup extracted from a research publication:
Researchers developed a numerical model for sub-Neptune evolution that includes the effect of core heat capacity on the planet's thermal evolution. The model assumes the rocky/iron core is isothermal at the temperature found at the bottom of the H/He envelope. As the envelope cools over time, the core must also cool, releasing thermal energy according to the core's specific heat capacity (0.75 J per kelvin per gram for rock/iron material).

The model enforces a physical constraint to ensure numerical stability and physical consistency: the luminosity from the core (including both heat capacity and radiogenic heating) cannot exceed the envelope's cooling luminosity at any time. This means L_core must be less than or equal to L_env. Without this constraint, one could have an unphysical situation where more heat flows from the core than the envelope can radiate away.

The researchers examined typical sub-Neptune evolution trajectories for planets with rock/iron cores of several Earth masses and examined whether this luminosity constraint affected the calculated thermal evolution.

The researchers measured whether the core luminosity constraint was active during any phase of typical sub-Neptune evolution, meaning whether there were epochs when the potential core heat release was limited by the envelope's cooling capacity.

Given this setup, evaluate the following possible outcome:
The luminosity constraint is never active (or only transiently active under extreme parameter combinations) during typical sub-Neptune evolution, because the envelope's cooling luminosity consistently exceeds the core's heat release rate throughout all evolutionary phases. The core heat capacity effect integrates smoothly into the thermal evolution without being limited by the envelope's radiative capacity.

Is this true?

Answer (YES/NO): NO